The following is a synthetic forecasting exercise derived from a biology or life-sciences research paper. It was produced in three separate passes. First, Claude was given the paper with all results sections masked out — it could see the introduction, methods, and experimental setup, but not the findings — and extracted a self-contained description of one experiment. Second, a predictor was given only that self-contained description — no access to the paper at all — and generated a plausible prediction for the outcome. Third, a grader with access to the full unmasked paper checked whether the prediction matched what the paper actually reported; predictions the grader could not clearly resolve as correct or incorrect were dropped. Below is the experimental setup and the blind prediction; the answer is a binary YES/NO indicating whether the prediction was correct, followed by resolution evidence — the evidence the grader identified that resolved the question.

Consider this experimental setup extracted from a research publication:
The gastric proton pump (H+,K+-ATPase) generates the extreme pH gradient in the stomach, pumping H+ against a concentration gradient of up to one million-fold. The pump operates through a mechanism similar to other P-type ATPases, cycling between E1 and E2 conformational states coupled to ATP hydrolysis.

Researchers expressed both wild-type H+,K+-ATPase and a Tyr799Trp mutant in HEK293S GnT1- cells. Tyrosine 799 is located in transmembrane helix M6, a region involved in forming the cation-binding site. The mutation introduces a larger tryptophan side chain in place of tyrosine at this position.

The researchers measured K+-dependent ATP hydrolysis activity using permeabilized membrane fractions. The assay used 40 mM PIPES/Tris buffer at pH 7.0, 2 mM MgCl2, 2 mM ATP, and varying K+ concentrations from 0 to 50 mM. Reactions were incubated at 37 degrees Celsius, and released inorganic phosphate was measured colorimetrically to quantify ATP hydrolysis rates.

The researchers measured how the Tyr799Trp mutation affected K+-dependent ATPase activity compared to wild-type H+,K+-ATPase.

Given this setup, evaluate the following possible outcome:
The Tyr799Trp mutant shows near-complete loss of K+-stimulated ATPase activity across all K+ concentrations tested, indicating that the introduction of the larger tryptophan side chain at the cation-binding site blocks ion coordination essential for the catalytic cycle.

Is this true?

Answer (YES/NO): NO